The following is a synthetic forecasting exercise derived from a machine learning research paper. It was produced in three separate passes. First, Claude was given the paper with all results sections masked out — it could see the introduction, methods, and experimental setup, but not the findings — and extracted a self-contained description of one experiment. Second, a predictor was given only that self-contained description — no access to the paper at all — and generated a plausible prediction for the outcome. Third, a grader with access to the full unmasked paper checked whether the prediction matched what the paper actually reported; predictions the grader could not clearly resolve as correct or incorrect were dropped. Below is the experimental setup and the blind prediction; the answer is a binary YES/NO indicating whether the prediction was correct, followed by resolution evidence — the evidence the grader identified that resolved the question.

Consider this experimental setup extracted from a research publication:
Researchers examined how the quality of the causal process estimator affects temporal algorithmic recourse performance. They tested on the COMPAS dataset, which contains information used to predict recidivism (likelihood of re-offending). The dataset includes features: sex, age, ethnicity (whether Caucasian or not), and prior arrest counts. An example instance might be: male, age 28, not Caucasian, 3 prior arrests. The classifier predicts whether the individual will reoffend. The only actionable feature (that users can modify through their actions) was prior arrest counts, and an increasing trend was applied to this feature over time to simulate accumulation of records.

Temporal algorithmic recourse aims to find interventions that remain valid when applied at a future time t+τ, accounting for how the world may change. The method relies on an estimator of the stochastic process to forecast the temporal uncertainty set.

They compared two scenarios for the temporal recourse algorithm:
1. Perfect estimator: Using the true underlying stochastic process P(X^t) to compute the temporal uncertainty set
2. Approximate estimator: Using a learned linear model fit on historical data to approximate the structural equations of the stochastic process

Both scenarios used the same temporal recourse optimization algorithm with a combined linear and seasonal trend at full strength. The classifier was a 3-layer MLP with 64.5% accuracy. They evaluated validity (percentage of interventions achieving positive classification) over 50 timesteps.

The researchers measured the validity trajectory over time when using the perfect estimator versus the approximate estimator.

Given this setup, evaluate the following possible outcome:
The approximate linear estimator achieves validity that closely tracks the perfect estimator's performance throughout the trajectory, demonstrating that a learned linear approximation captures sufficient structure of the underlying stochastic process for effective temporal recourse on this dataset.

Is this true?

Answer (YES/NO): NO